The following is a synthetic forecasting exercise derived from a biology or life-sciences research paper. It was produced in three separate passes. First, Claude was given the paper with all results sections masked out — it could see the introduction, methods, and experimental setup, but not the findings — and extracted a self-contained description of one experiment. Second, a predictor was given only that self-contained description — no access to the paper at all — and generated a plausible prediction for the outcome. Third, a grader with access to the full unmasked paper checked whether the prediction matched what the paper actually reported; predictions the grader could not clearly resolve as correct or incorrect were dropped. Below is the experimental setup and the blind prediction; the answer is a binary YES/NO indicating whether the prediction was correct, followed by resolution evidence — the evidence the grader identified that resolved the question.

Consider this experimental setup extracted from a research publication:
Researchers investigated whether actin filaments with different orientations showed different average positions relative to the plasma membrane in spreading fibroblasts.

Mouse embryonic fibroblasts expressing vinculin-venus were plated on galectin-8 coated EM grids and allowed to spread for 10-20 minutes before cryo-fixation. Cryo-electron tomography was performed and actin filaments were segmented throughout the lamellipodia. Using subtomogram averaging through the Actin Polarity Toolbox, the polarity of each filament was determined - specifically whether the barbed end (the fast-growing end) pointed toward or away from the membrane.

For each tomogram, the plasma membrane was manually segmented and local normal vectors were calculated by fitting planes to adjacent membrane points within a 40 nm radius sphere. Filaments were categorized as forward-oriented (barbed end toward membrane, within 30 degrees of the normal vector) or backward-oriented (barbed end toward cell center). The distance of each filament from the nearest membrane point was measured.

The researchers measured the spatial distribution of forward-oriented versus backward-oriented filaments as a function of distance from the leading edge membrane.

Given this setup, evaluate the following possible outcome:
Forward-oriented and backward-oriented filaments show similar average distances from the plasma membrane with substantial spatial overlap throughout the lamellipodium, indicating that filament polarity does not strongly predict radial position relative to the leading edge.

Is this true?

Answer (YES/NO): YES